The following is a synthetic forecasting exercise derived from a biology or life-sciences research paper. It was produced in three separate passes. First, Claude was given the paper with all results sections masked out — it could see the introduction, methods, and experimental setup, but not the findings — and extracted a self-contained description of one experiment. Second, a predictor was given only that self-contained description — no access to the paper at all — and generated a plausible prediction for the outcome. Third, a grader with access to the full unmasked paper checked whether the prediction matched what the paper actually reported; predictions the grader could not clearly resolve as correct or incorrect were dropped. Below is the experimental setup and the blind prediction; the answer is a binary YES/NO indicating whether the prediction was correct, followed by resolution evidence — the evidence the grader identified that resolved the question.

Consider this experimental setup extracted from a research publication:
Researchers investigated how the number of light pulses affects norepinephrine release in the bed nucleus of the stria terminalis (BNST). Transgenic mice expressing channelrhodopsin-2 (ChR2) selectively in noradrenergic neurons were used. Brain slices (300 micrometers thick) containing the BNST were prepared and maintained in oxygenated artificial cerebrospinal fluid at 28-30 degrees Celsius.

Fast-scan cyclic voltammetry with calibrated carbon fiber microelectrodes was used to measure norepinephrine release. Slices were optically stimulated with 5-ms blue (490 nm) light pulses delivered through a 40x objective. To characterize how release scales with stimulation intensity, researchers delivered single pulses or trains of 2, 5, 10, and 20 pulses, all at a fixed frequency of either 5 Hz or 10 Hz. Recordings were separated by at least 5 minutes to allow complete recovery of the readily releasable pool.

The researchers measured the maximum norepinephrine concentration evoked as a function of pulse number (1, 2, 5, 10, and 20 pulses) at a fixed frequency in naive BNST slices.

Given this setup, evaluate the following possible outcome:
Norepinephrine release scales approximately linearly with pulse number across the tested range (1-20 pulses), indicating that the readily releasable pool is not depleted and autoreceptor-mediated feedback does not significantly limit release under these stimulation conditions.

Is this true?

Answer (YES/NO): NO